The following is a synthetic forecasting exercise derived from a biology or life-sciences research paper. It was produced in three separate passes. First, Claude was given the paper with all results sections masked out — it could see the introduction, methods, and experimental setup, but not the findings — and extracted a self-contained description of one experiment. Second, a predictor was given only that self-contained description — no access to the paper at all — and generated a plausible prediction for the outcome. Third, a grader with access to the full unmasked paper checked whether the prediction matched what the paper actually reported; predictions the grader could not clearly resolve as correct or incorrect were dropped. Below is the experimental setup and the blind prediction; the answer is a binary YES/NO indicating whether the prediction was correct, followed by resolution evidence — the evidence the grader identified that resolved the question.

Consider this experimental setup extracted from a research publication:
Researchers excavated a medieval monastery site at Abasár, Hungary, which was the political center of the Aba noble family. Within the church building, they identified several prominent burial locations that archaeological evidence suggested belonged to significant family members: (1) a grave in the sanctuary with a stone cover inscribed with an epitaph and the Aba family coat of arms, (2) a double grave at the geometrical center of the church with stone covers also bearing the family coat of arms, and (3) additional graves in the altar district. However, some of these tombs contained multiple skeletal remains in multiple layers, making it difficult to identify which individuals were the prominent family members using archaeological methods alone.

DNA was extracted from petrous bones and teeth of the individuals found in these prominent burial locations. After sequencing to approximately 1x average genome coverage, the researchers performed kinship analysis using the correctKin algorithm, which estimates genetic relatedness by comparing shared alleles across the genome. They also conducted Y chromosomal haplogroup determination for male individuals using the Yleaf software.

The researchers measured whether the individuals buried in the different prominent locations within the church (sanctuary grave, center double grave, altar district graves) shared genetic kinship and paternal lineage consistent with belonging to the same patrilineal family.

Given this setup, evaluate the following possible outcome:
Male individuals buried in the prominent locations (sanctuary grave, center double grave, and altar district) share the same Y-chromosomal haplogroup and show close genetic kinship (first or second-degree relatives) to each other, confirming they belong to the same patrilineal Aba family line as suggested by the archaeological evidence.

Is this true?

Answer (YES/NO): NO